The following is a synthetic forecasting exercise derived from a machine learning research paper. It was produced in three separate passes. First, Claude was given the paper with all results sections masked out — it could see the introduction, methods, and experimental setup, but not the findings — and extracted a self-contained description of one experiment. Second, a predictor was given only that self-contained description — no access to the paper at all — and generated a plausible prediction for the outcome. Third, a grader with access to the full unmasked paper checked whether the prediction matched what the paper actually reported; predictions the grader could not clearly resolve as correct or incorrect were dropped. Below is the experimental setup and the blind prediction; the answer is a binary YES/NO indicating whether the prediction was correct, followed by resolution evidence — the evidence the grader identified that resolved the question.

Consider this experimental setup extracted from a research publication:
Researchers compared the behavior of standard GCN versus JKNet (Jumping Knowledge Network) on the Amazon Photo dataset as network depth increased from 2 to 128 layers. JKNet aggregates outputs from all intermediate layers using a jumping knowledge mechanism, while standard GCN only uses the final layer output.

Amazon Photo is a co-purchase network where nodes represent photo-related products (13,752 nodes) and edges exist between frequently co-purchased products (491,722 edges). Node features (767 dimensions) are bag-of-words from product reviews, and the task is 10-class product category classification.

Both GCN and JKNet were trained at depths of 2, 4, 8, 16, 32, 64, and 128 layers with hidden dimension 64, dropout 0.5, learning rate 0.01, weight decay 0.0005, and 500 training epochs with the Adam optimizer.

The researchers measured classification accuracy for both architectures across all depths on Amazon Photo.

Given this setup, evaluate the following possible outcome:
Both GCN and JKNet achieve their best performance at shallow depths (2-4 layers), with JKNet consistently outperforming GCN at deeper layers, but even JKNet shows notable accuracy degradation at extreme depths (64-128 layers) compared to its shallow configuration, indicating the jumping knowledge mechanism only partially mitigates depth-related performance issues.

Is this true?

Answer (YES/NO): NO